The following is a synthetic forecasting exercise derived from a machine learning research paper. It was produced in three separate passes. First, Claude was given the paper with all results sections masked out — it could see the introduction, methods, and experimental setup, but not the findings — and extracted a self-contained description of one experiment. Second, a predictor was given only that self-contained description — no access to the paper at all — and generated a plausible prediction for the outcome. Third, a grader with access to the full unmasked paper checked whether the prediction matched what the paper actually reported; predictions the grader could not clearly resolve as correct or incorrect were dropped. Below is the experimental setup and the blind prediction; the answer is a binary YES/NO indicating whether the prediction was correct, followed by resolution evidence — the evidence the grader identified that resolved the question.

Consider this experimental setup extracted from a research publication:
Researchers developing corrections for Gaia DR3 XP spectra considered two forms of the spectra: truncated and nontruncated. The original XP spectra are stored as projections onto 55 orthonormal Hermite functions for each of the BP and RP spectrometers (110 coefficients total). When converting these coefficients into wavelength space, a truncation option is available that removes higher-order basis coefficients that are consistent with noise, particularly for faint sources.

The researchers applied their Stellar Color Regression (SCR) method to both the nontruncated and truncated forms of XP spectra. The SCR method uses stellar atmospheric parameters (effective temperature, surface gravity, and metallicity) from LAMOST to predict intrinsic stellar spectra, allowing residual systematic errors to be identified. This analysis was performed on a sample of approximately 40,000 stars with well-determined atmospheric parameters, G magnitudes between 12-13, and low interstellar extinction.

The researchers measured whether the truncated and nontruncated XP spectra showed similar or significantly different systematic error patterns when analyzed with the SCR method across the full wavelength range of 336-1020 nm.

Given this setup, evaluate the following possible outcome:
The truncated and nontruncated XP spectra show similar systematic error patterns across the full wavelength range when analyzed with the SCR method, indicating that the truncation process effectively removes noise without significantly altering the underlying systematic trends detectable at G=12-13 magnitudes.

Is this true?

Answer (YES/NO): YES